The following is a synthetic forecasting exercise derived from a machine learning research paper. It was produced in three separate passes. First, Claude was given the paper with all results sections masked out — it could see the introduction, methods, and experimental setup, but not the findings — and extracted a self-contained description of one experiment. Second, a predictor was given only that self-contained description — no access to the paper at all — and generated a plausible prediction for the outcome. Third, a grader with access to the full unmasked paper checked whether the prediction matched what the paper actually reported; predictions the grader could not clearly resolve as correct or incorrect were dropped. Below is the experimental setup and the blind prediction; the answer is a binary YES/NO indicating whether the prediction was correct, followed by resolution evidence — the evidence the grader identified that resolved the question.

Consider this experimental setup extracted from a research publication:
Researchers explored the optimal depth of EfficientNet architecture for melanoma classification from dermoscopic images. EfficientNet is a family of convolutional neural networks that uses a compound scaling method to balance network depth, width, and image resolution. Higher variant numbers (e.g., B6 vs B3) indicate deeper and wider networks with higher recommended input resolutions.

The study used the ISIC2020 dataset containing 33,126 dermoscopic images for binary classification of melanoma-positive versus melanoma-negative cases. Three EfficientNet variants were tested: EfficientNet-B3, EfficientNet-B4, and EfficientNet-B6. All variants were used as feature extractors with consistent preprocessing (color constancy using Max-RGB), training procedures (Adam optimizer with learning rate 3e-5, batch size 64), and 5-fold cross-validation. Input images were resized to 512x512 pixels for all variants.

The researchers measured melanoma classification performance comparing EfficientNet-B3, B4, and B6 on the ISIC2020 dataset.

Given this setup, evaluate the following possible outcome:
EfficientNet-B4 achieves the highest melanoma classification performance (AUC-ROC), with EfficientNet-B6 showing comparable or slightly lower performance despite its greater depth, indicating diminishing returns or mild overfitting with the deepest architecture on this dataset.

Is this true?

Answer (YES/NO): NO